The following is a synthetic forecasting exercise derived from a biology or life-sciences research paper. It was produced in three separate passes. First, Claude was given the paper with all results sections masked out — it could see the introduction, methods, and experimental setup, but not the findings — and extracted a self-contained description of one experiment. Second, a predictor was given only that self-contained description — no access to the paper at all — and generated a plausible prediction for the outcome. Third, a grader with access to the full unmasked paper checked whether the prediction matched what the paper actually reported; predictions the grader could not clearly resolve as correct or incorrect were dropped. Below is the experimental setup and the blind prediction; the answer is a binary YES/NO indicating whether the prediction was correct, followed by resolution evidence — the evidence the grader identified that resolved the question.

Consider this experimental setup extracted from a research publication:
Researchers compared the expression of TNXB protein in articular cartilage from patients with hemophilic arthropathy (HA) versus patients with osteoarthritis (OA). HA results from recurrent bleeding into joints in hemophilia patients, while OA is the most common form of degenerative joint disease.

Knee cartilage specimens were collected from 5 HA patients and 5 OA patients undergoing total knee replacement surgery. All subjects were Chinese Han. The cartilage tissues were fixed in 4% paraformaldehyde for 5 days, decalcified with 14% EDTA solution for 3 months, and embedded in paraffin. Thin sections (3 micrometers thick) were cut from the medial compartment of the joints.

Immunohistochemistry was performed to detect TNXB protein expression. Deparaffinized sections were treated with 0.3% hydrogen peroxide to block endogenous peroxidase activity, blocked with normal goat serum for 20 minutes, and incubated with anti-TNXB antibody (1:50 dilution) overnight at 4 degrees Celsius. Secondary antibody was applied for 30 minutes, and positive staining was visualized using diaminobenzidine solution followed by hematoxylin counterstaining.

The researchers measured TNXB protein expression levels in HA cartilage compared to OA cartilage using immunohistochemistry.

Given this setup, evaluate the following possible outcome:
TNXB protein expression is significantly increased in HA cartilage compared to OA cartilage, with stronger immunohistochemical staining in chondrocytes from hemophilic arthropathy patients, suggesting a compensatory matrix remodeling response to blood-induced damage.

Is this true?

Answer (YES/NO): NO